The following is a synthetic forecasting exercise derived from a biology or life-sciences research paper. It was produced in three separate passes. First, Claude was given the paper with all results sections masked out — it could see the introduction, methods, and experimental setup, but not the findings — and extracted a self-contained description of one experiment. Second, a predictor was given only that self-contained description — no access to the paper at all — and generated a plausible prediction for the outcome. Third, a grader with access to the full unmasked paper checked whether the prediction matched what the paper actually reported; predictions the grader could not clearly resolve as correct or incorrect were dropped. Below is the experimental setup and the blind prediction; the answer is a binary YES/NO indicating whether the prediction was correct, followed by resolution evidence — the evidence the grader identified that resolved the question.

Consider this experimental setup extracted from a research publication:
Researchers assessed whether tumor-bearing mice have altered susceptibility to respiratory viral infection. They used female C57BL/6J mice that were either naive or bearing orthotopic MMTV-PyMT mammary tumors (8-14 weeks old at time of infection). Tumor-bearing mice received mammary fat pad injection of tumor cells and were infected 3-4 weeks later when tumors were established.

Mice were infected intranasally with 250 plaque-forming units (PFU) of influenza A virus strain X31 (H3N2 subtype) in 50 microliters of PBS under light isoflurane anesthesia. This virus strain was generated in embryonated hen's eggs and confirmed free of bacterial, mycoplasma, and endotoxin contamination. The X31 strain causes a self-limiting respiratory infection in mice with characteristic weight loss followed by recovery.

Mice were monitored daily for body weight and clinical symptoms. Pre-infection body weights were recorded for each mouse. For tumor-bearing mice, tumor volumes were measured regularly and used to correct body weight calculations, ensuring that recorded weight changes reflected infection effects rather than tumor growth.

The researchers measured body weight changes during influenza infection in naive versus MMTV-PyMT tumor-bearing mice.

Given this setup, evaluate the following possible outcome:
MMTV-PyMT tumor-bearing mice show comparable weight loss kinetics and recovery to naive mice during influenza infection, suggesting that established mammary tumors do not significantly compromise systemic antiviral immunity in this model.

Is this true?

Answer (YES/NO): YES